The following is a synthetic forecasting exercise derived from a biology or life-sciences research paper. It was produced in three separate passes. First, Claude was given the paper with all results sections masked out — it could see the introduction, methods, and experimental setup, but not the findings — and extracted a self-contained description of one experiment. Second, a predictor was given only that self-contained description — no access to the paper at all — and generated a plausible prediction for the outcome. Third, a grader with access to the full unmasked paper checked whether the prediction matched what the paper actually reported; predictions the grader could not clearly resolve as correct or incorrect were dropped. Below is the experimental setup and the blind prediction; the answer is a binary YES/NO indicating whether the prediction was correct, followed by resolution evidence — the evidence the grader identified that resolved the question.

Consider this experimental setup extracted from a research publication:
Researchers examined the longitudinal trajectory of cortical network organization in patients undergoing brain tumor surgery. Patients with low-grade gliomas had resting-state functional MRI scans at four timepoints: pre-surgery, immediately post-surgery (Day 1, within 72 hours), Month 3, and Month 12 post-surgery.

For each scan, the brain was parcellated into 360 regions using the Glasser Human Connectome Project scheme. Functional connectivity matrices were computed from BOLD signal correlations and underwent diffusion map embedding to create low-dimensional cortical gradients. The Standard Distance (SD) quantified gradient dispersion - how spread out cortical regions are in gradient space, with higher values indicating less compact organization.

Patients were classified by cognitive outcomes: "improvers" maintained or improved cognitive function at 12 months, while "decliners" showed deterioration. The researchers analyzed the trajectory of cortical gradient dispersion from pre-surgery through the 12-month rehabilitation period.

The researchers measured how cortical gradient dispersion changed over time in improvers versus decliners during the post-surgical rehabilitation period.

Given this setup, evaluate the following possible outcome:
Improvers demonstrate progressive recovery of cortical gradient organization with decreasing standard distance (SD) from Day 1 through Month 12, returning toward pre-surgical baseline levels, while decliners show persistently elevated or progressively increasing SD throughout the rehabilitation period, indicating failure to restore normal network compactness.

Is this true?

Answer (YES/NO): NO